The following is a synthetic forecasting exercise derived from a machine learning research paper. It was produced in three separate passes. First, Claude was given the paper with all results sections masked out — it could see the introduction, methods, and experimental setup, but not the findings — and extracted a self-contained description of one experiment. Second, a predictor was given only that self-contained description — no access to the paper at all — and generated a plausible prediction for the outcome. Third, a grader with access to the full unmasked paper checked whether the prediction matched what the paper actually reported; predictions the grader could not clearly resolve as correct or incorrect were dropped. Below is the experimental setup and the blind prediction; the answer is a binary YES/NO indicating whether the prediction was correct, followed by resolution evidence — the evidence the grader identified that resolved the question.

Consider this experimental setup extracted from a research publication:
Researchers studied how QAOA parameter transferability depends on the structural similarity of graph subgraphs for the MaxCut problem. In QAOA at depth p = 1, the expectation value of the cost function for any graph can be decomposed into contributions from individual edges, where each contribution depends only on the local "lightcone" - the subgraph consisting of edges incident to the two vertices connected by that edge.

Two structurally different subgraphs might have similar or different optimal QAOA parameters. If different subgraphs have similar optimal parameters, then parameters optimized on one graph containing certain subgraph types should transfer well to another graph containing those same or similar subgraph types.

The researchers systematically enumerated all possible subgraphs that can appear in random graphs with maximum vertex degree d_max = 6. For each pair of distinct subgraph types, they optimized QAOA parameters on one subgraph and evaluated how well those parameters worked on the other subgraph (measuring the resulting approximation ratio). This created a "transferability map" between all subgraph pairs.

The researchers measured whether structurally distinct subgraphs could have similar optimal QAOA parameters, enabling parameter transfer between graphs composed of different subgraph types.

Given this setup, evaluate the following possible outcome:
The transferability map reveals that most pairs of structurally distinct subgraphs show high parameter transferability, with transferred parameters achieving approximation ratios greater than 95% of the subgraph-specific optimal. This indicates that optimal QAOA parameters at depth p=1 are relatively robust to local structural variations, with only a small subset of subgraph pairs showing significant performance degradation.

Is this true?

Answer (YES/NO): NO